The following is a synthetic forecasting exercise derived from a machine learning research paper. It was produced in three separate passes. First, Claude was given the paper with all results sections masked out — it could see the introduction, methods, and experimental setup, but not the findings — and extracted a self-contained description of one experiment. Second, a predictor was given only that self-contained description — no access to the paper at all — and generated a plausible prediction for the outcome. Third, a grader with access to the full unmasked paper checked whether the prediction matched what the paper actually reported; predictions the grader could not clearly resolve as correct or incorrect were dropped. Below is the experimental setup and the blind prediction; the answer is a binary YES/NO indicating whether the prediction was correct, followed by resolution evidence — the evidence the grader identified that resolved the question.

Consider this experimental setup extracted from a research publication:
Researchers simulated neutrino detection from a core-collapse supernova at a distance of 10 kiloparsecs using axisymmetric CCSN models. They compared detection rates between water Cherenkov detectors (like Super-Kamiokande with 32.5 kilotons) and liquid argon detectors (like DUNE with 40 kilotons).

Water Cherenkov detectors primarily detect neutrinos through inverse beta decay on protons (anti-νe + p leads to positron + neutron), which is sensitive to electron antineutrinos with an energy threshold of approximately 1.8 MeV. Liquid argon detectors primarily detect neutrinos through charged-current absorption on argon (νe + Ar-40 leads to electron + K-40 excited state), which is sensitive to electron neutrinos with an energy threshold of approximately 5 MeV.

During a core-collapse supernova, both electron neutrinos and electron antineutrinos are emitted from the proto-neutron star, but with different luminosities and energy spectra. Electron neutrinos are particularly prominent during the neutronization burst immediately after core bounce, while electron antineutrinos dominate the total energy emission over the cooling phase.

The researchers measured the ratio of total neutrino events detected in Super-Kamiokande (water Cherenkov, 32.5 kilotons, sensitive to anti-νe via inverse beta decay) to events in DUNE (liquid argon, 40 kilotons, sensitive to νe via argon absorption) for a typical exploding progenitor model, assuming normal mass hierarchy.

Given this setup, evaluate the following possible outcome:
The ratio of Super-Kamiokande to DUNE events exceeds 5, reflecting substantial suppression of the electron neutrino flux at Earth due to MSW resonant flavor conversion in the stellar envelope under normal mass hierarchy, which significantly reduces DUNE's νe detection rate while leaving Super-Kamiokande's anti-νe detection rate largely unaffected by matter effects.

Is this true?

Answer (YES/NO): NO